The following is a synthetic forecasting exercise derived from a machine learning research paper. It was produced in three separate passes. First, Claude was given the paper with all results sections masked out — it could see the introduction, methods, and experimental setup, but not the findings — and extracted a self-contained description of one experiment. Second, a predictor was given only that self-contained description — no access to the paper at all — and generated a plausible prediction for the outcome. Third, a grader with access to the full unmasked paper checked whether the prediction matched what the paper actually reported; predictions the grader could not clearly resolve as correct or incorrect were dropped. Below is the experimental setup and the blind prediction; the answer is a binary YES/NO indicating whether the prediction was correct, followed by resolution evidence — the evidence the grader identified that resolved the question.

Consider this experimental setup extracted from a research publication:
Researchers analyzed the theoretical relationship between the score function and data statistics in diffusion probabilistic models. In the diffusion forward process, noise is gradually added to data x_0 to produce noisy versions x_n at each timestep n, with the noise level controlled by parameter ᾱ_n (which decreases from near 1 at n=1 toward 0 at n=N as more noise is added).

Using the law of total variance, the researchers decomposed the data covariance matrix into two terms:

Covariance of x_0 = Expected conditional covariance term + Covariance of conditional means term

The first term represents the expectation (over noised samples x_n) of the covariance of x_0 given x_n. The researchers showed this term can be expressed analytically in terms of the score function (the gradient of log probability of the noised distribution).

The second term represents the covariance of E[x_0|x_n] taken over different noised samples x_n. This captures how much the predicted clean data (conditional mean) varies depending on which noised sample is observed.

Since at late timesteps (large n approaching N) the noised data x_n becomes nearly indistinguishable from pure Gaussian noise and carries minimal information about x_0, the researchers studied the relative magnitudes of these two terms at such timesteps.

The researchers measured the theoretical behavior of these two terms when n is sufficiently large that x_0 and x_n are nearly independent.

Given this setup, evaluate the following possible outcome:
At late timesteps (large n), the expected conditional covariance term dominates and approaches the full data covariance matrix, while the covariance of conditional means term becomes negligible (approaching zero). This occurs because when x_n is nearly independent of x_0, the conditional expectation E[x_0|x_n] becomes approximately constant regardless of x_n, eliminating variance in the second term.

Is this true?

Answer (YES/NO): YES